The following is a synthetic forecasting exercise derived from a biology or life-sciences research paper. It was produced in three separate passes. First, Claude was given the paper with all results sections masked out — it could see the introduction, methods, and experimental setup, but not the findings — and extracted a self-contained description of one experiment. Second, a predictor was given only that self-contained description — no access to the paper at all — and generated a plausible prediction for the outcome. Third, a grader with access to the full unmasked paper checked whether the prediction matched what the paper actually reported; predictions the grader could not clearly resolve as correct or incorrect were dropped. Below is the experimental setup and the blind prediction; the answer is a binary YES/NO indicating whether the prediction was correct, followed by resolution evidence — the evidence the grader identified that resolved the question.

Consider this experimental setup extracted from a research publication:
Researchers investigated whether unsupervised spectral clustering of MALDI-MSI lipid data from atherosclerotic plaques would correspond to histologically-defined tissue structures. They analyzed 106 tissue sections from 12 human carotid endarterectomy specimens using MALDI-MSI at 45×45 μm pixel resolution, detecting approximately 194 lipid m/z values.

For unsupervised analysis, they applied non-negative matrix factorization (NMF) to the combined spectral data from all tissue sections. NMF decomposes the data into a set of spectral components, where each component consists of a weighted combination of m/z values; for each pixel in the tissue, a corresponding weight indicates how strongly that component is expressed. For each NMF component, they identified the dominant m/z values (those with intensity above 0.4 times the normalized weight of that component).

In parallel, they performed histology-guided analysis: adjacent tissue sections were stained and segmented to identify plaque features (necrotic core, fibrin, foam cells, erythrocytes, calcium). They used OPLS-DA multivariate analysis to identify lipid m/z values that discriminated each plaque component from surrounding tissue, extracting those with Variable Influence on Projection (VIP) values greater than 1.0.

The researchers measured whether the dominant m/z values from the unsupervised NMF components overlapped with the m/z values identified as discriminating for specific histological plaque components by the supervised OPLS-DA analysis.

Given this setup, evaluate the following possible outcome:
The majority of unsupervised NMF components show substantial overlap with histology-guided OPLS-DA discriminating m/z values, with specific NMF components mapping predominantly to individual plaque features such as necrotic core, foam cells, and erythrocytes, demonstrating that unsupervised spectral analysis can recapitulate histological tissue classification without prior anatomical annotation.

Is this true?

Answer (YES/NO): NO